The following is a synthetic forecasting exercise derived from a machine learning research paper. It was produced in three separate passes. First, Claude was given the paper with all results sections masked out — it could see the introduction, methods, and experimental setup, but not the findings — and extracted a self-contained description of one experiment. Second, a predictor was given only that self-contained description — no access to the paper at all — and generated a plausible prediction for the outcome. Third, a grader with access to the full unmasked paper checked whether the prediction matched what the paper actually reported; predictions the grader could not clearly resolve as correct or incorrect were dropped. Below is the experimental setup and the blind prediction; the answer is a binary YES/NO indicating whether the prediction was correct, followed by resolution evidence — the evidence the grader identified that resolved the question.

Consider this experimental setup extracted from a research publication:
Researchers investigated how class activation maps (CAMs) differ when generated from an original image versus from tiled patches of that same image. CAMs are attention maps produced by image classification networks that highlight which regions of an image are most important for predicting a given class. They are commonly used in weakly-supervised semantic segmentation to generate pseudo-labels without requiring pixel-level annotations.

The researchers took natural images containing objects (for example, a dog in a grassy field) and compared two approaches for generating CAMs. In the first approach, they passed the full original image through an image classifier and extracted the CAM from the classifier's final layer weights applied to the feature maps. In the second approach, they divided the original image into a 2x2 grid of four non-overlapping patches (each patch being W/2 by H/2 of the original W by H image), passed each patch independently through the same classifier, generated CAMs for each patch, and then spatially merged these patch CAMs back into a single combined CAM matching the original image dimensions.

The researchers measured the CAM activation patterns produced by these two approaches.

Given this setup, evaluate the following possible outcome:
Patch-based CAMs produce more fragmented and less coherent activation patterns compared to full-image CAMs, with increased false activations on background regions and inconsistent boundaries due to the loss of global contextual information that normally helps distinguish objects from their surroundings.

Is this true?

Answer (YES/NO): NO